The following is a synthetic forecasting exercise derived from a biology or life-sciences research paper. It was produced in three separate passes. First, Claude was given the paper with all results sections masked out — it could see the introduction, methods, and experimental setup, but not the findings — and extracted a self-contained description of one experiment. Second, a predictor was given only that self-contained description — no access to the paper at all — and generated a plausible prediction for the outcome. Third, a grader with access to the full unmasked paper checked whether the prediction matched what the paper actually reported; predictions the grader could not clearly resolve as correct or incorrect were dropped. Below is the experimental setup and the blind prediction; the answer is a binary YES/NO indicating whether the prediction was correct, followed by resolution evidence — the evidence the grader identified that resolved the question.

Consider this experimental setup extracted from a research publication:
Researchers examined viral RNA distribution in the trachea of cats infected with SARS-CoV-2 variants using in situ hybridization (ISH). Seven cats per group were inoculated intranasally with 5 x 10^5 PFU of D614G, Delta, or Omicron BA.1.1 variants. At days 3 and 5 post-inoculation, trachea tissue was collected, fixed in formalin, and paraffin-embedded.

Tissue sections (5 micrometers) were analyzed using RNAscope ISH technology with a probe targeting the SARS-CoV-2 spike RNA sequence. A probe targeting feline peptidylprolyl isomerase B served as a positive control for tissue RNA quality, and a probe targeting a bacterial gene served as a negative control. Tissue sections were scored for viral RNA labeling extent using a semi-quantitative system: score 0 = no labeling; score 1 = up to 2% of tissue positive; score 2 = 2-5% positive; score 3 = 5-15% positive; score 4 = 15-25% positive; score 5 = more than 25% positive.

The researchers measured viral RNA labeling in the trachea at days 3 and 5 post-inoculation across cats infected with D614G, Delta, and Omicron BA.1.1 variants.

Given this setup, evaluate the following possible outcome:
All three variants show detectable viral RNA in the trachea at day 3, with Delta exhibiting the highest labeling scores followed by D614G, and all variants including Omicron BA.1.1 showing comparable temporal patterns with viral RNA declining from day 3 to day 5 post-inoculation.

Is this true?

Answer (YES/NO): NO